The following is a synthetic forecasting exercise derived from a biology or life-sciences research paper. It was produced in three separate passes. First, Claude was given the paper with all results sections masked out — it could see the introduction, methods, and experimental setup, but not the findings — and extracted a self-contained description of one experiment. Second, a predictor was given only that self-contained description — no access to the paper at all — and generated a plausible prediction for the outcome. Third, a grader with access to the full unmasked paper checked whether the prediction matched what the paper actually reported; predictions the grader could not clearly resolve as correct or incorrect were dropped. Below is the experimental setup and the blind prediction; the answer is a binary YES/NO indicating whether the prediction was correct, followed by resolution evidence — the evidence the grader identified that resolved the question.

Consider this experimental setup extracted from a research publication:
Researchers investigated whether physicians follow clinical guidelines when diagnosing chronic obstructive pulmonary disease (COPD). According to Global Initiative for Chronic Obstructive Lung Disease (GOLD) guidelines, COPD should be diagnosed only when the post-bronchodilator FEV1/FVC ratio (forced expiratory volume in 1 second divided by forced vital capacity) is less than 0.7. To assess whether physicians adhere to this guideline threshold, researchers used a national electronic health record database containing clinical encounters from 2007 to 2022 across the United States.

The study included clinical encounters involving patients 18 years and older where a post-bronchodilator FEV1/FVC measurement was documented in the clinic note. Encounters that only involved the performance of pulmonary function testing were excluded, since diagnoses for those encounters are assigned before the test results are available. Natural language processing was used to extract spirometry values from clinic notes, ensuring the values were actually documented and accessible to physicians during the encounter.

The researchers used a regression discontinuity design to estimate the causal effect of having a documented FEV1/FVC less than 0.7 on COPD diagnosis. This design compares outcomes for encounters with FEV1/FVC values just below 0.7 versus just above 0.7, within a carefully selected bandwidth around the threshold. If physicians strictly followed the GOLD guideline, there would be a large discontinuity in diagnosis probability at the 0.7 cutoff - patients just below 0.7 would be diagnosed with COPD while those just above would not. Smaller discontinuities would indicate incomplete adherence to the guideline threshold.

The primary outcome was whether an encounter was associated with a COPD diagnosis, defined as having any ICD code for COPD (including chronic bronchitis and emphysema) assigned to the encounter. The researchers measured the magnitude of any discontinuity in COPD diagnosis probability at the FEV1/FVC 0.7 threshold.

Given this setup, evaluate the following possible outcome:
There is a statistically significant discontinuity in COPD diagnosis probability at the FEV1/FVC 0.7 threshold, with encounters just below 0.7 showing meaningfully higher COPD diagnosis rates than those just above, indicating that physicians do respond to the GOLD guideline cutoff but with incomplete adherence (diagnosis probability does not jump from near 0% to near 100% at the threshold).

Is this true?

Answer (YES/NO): NO